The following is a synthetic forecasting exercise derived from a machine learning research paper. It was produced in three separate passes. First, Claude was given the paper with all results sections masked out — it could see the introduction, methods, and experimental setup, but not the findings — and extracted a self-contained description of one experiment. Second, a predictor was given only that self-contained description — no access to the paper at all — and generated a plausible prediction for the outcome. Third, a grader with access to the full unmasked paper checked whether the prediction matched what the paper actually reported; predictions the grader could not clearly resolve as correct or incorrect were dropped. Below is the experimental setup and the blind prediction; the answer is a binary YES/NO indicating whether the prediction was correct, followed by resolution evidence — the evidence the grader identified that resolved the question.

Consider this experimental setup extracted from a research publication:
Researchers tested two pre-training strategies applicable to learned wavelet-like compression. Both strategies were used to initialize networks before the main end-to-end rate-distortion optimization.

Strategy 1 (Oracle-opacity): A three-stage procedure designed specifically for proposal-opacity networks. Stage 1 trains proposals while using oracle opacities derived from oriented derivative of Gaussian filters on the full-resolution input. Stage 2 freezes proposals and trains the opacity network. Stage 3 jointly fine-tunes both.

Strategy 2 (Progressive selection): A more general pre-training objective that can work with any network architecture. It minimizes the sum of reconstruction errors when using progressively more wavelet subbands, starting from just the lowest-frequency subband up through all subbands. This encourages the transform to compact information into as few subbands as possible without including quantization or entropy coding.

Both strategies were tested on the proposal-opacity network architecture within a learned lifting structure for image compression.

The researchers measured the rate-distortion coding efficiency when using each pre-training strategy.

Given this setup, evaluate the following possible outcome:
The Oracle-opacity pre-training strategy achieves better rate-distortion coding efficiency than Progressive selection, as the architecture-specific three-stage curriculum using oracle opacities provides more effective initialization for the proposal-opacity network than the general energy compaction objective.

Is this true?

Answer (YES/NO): NO